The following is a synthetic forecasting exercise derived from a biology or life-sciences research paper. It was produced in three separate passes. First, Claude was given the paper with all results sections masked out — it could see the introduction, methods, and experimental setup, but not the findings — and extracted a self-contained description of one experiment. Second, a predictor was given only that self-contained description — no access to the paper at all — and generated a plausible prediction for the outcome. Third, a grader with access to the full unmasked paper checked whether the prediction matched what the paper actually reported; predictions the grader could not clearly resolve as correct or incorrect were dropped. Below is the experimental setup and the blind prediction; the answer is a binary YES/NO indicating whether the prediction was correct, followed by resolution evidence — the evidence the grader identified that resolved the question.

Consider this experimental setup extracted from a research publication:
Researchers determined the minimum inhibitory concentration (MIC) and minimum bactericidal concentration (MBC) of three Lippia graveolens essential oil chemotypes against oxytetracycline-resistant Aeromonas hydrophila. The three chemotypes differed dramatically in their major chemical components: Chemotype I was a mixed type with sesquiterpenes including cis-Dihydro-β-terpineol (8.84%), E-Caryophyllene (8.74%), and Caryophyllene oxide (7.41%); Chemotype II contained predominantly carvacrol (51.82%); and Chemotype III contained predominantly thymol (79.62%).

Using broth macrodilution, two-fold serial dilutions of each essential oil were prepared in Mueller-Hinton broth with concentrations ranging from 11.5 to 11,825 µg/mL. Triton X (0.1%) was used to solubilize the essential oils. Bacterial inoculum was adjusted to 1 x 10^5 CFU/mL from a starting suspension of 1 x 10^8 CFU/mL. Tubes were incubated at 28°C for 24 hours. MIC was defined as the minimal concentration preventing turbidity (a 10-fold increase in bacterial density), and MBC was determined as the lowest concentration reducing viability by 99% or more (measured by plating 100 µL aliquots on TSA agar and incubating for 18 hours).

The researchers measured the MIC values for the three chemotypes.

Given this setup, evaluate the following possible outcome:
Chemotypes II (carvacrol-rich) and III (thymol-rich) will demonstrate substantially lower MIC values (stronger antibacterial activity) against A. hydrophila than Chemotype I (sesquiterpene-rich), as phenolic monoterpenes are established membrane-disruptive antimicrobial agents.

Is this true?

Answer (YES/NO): YES